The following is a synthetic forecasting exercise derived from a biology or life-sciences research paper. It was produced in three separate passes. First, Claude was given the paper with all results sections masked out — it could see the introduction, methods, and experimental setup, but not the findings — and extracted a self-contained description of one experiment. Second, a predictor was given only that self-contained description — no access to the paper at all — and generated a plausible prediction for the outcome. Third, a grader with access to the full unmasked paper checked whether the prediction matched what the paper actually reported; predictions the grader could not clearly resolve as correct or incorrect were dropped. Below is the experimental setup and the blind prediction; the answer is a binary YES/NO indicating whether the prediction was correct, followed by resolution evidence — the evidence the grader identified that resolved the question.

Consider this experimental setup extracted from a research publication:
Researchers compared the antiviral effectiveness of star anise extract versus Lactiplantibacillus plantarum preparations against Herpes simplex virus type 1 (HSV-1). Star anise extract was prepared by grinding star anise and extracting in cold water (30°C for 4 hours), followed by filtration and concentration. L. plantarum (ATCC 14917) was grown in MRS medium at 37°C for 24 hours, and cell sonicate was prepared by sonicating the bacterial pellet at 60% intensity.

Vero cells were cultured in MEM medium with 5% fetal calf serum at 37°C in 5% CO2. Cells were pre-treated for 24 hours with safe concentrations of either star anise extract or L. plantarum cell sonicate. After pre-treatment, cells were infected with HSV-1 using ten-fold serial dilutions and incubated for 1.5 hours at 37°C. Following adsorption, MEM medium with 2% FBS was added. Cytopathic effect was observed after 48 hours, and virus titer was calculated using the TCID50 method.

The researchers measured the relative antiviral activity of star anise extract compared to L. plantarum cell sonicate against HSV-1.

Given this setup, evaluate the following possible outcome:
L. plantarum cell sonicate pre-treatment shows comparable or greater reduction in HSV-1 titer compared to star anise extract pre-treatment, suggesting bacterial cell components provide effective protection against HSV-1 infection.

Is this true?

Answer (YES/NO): YES